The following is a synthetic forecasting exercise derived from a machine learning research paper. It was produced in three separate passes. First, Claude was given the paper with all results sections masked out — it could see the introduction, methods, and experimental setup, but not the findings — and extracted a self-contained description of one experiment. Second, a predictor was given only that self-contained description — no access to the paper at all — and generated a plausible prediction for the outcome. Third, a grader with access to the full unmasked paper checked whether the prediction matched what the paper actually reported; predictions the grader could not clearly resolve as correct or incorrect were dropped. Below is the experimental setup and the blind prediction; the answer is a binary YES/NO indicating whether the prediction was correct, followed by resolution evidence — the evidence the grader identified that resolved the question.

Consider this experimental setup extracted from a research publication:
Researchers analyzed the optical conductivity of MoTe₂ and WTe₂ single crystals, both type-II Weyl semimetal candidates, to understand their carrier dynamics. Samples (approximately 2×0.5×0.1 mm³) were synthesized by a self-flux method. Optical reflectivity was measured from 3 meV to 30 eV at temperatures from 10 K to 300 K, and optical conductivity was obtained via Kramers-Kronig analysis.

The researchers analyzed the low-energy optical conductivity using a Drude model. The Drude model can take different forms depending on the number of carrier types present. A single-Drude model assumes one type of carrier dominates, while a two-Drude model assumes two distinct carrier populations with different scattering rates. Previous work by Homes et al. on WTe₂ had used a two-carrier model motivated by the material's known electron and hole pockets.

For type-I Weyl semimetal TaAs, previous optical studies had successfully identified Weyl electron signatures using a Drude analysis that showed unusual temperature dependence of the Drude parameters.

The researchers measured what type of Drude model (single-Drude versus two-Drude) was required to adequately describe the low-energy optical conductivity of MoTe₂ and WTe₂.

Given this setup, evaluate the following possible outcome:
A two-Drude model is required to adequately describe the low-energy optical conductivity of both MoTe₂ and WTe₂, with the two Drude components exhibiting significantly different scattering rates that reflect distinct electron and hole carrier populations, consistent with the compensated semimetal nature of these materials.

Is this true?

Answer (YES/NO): NO